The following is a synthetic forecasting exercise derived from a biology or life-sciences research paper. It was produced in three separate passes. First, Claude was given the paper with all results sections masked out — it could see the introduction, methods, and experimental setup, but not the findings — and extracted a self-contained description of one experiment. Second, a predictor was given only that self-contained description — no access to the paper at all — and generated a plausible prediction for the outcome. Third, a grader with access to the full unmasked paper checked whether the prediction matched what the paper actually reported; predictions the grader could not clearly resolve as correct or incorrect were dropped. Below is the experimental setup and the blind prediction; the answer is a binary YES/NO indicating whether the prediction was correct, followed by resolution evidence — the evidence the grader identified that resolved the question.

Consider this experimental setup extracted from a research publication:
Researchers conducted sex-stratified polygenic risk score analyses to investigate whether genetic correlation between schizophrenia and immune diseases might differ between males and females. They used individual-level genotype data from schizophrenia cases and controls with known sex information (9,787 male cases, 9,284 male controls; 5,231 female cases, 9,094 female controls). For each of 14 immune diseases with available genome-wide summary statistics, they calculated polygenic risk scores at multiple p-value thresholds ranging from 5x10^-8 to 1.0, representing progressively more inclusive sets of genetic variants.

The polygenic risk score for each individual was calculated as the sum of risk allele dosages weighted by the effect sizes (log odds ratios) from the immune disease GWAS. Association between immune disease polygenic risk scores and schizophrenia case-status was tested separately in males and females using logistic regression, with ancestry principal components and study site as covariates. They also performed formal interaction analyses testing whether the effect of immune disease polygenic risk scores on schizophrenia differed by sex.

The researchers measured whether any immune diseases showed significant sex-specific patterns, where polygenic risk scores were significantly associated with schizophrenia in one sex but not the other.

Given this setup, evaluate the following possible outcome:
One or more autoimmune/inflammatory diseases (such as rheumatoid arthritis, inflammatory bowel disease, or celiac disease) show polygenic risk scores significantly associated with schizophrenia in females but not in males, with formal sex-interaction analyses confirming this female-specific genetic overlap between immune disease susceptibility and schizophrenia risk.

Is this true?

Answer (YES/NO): NO